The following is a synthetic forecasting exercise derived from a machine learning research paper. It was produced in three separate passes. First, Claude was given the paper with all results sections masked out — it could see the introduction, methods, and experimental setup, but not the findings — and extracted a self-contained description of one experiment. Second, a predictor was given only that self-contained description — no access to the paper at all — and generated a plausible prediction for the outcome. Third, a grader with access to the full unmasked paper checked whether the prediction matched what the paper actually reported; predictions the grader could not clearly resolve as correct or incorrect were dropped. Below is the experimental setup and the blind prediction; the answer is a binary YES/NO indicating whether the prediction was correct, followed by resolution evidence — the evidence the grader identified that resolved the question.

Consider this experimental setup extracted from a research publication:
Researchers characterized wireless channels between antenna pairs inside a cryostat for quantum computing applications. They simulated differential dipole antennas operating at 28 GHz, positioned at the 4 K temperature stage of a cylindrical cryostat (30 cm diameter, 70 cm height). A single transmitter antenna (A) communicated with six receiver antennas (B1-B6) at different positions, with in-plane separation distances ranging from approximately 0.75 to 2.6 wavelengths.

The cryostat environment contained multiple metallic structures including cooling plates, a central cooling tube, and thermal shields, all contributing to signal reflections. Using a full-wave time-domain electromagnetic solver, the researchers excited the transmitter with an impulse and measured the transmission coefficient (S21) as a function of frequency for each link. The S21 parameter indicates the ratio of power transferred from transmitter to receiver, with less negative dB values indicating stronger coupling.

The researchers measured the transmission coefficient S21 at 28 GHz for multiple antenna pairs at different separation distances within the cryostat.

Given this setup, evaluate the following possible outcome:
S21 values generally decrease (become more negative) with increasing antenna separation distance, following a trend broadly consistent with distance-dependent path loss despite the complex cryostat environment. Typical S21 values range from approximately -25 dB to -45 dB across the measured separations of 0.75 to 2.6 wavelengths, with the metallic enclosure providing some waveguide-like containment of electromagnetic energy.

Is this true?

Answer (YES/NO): NO